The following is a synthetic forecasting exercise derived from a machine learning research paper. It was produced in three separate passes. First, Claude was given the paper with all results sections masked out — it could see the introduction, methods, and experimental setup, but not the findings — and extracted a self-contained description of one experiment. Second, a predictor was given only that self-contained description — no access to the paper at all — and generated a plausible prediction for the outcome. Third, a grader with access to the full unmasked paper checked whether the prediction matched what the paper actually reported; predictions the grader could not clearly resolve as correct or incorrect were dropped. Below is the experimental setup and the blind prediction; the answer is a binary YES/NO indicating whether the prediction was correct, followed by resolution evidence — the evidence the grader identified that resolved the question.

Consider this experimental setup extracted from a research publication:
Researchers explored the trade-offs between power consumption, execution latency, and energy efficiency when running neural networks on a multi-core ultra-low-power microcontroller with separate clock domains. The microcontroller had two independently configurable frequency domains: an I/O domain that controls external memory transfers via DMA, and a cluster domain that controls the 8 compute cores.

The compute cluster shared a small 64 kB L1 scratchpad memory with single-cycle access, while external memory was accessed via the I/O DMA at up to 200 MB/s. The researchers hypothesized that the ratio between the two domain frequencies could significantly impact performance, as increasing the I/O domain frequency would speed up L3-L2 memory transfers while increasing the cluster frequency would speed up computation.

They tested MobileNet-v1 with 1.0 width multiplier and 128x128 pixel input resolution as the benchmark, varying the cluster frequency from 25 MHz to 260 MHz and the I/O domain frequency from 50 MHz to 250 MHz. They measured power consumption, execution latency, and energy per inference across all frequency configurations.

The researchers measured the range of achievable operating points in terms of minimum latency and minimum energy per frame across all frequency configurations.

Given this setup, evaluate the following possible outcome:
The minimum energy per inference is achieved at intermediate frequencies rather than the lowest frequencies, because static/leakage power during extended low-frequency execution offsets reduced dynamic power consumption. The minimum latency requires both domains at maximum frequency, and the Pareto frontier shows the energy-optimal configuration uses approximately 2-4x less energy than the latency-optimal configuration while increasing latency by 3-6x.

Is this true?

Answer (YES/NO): NO